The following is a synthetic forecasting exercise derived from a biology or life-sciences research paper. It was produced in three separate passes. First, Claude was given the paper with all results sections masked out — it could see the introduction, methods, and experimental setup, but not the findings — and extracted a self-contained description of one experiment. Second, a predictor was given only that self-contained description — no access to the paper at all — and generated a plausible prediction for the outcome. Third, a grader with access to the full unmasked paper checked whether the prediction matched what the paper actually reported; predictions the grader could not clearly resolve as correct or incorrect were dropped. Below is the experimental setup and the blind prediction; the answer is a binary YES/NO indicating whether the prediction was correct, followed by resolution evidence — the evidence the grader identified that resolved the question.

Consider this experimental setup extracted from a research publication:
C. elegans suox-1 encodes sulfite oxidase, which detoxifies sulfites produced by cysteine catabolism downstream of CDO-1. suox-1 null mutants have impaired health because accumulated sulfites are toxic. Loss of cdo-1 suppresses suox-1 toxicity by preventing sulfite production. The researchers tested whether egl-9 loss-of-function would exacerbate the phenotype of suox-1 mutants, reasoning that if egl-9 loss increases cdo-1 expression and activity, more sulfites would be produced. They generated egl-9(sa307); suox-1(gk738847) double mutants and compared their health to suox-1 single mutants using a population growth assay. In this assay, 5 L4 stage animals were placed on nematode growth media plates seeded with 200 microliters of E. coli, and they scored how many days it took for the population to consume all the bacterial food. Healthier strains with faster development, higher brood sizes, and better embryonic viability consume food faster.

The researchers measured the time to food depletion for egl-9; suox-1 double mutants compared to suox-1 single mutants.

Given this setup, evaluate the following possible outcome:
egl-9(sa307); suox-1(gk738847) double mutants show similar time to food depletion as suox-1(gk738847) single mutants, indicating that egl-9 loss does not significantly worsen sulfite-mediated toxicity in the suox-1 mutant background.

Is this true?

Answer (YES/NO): NO